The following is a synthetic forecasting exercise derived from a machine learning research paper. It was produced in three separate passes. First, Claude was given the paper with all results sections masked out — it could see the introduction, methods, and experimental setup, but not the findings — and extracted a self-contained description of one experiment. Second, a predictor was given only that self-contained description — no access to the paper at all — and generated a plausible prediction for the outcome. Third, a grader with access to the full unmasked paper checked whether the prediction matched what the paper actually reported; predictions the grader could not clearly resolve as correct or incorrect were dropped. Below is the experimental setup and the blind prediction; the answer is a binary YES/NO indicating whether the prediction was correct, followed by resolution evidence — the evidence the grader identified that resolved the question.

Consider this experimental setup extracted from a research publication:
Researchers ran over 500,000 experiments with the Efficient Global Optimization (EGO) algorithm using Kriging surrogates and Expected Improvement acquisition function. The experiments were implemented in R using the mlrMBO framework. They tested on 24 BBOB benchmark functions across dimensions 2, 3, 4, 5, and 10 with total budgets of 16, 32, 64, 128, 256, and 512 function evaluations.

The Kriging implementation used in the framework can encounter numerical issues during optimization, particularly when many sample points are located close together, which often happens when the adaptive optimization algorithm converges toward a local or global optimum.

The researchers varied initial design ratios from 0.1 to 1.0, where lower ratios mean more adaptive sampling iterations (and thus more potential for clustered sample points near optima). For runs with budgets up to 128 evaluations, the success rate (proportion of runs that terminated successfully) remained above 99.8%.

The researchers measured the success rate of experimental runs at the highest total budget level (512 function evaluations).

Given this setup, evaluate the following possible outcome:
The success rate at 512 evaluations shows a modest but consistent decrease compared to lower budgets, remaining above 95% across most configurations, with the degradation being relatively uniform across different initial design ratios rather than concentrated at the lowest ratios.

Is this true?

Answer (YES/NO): NO